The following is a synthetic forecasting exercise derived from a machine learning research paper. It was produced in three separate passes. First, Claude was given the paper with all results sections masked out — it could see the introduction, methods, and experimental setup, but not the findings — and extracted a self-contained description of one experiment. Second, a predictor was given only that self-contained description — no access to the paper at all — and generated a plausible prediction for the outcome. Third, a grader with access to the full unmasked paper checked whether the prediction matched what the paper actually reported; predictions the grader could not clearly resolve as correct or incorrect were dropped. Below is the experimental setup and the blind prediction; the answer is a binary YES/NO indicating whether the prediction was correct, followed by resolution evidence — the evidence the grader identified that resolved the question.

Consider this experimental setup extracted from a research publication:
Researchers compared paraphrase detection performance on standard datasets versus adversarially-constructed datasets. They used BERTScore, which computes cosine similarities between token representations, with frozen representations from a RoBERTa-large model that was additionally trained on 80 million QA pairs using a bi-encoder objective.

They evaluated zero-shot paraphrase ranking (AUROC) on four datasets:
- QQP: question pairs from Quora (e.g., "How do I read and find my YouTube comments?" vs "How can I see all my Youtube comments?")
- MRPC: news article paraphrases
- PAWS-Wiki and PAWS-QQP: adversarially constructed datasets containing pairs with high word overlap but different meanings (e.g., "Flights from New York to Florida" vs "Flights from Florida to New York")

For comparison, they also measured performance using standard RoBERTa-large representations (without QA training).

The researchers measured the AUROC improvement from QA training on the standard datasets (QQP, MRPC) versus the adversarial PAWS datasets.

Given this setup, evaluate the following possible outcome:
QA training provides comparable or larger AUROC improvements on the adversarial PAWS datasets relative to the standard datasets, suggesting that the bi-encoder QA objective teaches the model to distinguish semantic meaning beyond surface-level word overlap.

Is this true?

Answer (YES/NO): YES